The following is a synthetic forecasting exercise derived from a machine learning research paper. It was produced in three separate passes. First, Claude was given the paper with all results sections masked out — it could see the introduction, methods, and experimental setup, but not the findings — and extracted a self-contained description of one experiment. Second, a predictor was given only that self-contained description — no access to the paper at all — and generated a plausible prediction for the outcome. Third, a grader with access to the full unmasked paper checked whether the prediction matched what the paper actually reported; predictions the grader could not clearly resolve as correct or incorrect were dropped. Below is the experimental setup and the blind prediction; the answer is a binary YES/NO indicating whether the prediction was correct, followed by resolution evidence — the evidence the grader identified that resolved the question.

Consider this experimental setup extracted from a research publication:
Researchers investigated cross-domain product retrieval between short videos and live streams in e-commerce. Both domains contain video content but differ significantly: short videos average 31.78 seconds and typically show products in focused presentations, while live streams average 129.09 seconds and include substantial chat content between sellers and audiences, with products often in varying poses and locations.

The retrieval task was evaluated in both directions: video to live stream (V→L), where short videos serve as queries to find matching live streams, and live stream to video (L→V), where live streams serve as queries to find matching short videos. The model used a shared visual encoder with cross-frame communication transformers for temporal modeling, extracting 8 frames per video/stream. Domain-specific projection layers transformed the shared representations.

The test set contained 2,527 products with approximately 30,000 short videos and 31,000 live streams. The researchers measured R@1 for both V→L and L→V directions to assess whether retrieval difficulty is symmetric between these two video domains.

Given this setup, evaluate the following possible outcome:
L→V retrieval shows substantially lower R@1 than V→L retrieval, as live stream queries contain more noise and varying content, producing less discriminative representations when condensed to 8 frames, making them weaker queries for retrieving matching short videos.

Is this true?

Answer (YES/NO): NO